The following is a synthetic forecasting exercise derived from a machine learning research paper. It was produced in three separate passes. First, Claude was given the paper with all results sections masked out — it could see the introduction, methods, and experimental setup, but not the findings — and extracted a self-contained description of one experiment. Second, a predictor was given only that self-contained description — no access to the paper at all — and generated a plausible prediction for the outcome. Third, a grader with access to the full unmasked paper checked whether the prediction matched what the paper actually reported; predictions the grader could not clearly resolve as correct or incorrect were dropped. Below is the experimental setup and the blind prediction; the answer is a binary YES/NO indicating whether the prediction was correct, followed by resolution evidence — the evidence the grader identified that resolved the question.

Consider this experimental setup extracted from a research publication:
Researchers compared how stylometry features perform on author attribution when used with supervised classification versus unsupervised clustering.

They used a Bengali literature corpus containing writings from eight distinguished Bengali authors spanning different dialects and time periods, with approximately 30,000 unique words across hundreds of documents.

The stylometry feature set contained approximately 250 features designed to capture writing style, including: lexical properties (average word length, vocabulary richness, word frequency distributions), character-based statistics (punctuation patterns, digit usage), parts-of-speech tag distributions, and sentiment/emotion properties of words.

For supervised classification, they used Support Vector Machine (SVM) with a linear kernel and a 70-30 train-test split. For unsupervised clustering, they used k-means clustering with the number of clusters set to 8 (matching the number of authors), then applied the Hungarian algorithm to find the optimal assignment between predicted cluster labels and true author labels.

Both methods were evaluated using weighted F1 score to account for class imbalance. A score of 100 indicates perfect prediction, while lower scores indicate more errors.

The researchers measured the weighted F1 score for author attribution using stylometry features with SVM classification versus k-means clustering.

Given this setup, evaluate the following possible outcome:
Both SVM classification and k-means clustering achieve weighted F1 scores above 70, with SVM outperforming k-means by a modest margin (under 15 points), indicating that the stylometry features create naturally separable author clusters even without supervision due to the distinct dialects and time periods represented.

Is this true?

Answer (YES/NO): NO